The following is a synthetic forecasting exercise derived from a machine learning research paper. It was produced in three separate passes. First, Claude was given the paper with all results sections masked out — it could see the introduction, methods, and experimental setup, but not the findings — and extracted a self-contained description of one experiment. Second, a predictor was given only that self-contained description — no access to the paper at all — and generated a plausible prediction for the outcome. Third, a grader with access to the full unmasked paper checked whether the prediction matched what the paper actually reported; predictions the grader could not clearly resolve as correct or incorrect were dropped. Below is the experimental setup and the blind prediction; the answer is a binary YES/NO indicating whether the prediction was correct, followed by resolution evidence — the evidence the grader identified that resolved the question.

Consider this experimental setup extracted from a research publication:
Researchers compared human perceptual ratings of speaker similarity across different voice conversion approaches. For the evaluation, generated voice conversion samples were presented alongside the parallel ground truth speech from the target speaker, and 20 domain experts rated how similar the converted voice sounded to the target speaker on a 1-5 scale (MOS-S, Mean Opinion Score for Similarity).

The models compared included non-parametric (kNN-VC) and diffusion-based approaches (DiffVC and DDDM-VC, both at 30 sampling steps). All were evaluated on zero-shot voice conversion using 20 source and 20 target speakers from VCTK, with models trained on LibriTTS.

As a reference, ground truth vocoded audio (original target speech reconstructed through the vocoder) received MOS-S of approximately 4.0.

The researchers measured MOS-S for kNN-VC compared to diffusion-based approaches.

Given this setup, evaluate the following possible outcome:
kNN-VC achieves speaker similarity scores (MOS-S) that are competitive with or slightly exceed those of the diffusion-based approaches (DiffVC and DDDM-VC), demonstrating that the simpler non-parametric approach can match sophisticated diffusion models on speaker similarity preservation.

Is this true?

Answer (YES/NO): NO